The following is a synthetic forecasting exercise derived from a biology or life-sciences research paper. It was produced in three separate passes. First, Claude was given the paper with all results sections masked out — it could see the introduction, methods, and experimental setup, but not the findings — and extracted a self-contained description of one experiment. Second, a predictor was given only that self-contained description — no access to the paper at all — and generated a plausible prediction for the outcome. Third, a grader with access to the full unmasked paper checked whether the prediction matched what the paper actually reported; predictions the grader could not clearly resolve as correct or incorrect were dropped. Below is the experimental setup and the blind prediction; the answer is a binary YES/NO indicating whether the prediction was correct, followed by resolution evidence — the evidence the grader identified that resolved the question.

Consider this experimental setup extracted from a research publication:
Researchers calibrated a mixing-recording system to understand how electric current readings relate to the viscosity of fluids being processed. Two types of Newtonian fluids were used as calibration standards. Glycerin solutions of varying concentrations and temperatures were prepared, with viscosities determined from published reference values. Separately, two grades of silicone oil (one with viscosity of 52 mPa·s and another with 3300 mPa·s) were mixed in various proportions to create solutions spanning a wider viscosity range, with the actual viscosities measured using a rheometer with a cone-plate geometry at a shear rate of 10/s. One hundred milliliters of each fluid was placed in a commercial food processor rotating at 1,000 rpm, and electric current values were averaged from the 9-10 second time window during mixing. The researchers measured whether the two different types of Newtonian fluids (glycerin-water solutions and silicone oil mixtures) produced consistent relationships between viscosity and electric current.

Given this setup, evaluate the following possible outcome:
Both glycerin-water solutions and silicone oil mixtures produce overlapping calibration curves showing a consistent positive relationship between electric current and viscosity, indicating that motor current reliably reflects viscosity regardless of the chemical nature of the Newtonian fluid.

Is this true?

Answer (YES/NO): YES